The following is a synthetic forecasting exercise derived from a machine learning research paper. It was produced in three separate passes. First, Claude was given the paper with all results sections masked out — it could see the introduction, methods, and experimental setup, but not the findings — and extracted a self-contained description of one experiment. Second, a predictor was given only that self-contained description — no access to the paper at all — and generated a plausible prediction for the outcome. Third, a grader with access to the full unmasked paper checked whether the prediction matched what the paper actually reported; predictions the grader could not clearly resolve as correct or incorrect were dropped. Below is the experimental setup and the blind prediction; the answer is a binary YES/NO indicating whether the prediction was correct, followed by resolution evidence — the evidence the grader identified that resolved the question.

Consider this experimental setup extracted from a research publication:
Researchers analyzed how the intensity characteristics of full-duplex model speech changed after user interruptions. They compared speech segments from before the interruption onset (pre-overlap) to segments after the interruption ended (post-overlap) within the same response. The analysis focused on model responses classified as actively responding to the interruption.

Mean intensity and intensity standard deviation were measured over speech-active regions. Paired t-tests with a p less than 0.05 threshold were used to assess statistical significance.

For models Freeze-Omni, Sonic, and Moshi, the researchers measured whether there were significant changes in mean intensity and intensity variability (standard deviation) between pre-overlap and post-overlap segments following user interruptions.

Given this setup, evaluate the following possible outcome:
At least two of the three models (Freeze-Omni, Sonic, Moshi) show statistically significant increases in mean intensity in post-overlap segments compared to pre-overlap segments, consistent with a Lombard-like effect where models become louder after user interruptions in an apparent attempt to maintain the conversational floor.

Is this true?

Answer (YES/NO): NO